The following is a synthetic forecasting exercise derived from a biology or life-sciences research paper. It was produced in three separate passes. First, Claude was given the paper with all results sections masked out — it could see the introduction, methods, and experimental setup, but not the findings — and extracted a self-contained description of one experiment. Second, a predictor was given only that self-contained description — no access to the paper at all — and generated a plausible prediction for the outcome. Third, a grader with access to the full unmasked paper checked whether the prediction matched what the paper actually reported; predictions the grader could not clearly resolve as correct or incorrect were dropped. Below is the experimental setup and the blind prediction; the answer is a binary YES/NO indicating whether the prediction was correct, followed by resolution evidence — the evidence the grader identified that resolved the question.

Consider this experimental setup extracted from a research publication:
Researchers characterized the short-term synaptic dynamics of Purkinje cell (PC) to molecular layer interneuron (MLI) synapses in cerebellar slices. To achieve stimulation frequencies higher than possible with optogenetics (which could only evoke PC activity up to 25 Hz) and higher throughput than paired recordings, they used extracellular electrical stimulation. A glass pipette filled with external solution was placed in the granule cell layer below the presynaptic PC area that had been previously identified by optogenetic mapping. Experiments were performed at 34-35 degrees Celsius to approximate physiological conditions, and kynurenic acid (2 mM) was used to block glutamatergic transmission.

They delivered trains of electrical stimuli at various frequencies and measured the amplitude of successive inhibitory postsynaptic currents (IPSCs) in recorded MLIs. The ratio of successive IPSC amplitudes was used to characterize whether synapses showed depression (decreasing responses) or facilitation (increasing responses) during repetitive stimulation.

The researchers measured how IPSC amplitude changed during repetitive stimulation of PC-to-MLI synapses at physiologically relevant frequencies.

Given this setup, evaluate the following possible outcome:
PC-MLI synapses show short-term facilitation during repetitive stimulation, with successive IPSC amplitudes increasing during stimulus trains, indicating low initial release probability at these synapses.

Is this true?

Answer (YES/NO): NO